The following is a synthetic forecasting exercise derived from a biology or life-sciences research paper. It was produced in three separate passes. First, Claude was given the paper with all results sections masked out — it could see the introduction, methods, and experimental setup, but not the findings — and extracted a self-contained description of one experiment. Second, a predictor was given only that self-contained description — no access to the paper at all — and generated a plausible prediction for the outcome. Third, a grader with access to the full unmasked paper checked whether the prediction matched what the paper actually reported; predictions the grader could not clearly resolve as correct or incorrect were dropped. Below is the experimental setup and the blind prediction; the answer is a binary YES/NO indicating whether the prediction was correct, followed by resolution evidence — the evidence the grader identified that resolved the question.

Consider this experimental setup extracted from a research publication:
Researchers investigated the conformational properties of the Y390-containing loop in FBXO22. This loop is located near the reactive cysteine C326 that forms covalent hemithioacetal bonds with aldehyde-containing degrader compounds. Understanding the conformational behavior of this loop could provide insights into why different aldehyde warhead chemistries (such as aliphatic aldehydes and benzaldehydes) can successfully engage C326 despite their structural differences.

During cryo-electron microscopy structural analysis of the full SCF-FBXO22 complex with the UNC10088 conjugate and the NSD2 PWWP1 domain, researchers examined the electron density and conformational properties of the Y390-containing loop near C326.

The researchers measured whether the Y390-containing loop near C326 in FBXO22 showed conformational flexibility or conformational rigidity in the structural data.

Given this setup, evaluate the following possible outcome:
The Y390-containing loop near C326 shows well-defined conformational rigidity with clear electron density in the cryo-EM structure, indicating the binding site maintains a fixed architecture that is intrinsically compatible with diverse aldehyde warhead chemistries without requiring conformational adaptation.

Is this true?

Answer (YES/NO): NO